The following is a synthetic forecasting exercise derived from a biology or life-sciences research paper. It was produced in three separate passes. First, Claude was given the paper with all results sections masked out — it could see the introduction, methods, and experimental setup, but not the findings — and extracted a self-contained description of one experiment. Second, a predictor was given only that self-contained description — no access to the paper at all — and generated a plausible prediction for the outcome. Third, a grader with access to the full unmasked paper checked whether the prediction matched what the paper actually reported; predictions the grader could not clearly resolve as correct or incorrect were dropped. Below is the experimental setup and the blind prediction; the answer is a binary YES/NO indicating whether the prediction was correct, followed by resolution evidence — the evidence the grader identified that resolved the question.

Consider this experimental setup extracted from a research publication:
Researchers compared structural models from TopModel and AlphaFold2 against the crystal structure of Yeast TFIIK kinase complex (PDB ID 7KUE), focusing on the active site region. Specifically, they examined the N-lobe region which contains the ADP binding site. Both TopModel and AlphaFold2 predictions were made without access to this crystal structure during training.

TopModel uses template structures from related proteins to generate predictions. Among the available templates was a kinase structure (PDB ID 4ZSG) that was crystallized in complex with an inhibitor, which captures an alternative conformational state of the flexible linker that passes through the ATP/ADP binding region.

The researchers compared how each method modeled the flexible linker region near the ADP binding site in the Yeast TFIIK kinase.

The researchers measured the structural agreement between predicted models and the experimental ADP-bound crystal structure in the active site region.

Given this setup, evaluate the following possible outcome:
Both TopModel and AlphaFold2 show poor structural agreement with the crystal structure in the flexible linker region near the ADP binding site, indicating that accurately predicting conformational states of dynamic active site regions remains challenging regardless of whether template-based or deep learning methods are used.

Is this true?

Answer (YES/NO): NO